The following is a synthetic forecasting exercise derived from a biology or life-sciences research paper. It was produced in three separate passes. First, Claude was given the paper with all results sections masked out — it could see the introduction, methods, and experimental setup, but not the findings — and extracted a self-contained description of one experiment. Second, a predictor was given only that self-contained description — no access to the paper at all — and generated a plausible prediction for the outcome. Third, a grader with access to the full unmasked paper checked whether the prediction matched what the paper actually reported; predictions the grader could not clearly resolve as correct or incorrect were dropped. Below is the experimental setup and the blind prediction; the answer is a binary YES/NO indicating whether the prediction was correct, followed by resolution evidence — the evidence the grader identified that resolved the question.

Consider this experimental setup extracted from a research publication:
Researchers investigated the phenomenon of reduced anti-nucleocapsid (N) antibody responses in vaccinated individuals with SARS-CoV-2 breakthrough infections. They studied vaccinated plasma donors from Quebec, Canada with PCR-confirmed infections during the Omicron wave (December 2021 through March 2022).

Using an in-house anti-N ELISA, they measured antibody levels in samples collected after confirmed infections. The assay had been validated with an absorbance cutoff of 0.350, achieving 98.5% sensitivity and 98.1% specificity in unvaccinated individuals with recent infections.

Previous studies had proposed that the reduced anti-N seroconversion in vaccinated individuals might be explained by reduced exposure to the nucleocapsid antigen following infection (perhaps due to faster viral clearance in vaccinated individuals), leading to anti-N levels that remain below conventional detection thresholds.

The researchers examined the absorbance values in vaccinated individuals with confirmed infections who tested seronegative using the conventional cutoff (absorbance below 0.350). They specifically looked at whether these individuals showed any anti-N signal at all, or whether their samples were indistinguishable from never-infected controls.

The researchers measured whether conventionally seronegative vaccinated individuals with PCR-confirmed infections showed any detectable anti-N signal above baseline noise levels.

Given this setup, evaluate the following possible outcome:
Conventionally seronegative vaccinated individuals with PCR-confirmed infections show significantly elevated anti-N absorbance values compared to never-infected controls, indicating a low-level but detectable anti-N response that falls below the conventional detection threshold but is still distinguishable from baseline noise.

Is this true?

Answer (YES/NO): YES